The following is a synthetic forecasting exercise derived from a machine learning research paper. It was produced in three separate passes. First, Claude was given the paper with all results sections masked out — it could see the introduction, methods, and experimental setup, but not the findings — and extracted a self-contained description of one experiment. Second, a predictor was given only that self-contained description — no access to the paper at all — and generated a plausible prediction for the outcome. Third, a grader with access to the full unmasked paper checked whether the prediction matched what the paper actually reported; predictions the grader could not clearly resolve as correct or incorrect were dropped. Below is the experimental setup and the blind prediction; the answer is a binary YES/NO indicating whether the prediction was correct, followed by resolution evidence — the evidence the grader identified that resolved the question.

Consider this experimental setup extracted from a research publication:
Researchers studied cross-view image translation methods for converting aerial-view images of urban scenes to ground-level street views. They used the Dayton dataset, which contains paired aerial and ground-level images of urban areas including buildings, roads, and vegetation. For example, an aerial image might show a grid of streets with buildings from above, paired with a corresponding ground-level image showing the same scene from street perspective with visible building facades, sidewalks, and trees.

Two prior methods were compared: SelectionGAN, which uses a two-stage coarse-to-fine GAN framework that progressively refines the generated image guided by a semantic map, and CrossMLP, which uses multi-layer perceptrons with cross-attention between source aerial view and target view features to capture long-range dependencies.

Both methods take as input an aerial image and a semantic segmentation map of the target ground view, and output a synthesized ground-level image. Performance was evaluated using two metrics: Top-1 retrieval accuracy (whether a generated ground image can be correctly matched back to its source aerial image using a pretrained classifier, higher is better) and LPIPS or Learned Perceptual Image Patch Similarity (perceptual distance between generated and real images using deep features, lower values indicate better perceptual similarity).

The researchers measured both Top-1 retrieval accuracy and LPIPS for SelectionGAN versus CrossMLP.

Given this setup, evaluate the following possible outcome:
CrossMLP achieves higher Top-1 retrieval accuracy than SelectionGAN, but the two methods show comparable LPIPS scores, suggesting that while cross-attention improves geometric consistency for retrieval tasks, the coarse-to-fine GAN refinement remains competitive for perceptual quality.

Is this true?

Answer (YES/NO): NO